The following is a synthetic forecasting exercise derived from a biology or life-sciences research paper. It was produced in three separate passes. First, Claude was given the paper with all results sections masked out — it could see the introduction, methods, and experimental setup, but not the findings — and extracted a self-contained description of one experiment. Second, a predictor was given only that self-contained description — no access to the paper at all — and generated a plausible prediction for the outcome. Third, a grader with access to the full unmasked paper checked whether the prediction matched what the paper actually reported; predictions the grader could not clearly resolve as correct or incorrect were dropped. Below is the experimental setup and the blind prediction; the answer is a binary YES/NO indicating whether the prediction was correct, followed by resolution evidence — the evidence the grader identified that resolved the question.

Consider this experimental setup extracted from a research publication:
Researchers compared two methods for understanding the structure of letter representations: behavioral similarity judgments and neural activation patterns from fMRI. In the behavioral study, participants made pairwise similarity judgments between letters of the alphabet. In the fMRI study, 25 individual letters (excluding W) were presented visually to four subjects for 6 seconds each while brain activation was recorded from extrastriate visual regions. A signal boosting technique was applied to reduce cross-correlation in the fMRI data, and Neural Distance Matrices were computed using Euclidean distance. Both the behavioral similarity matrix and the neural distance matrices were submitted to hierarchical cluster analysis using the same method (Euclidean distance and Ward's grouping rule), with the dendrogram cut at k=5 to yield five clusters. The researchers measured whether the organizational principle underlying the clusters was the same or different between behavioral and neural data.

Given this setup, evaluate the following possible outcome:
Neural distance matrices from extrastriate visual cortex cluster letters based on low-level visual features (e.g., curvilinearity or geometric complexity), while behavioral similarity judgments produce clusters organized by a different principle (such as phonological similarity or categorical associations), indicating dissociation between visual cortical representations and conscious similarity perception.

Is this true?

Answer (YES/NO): NO